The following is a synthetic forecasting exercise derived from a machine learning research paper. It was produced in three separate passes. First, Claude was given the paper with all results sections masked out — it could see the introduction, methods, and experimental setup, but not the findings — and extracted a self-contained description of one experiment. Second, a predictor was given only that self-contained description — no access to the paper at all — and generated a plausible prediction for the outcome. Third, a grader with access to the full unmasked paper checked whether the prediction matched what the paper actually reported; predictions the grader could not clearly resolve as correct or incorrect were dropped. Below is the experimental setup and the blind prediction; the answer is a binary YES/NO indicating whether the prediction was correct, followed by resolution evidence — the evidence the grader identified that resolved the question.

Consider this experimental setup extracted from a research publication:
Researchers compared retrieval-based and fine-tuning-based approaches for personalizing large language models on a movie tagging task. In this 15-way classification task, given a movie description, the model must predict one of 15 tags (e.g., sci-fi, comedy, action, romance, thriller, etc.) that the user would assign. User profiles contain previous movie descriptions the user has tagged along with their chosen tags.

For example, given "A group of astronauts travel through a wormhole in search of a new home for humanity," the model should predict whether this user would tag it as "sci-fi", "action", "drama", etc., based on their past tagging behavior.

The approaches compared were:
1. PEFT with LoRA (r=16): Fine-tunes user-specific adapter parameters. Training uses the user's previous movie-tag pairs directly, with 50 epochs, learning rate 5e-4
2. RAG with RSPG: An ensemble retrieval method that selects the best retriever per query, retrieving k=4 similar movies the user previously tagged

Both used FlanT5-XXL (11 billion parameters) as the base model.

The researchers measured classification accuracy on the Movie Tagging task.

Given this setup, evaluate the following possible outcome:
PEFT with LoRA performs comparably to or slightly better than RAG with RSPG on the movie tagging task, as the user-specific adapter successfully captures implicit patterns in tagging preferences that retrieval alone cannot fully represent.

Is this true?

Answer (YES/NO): NO